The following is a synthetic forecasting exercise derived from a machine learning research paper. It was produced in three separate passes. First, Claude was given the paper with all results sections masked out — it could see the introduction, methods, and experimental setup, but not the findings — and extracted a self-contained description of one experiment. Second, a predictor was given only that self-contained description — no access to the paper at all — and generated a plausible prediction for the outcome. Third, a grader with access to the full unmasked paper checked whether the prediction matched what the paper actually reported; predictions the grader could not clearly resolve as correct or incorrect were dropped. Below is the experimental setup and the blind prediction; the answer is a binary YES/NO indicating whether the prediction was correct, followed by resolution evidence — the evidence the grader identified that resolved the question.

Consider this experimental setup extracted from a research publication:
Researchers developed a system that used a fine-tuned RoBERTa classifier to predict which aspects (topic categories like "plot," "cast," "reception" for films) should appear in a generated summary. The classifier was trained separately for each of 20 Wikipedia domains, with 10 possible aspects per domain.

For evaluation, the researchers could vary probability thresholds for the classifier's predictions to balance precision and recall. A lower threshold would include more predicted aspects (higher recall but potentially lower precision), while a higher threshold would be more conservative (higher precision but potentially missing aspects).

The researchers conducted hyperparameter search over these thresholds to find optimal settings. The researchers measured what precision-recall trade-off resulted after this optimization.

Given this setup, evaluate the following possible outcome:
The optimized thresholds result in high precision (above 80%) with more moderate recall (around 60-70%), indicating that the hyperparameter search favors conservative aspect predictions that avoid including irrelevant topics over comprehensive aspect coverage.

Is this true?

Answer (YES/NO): NO